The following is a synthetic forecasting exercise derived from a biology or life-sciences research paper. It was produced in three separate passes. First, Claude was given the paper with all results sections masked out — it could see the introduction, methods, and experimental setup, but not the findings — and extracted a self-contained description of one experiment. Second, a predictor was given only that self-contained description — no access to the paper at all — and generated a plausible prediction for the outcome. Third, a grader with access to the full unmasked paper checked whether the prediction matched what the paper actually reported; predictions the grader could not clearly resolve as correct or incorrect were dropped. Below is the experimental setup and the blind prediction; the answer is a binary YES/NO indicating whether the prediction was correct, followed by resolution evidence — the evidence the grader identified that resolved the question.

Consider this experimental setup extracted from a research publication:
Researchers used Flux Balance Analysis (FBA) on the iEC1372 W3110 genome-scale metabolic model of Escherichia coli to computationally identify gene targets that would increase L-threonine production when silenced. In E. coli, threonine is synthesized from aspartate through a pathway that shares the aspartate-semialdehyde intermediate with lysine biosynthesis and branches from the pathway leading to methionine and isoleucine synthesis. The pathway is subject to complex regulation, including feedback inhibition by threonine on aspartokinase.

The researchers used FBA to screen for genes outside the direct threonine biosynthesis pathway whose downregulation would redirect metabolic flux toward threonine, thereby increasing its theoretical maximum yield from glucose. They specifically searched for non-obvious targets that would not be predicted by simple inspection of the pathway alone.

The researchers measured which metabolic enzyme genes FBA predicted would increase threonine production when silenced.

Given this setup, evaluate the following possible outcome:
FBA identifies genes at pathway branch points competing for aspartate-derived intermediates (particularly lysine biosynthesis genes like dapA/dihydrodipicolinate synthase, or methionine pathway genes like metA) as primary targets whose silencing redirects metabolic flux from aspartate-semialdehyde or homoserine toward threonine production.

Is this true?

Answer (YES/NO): NO